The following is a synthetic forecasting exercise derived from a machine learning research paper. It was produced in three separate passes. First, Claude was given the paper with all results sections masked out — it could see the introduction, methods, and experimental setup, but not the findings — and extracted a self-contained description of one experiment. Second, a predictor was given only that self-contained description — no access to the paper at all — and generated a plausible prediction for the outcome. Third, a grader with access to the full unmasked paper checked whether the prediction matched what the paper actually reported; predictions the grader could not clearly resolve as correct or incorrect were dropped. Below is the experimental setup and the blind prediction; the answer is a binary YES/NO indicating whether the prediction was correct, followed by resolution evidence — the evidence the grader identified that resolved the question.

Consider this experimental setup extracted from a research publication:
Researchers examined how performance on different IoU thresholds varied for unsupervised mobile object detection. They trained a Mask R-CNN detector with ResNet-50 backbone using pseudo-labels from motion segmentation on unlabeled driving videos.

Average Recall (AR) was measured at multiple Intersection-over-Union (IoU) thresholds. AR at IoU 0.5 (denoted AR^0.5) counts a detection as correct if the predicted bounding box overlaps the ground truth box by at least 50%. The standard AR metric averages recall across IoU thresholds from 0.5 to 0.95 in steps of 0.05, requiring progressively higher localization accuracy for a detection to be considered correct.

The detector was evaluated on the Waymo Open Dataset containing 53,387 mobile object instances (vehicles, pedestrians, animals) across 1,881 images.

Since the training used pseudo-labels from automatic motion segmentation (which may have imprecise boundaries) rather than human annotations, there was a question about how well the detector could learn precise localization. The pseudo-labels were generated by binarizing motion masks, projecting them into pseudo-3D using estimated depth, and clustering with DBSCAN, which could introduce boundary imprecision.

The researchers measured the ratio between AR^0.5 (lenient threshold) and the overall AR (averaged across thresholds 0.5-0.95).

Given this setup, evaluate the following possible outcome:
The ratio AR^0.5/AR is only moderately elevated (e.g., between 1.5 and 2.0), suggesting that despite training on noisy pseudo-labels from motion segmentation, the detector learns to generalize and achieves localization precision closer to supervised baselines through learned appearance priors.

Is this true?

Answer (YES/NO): NO